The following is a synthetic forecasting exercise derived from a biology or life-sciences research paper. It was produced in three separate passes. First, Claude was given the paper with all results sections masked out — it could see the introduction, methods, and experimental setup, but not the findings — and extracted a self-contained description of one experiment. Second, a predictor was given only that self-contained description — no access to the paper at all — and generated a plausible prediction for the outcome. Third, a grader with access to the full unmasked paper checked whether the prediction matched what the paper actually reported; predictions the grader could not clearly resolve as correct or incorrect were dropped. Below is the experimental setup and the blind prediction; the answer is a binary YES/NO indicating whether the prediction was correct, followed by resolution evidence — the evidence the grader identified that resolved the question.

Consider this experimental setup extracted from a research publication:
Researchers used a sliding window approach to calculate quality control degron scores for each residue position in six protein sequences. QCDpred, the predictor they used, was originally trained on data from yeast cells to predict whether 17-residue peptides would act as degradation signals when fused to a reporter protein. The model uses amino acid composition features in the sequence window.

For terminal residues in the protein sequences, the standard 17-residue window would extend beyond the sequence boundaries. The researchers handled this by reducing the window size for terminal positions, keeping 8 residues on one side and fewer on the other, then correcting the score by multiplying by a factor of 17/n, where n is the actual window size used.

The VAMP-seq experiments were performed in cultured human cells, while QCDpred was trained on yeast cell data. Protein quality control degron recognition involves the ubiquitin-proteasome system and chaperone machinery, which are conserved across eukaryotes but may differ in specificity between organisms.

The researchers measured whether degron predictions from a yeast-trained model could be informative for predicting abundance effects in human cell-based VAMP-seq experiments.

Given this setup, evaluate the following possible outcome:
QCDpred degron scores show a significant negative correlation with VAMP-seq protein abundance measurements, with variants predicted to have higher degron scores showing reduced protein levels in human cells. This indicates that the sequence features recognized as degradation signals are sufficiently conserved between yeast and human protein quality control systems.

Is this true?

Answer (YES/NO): NO